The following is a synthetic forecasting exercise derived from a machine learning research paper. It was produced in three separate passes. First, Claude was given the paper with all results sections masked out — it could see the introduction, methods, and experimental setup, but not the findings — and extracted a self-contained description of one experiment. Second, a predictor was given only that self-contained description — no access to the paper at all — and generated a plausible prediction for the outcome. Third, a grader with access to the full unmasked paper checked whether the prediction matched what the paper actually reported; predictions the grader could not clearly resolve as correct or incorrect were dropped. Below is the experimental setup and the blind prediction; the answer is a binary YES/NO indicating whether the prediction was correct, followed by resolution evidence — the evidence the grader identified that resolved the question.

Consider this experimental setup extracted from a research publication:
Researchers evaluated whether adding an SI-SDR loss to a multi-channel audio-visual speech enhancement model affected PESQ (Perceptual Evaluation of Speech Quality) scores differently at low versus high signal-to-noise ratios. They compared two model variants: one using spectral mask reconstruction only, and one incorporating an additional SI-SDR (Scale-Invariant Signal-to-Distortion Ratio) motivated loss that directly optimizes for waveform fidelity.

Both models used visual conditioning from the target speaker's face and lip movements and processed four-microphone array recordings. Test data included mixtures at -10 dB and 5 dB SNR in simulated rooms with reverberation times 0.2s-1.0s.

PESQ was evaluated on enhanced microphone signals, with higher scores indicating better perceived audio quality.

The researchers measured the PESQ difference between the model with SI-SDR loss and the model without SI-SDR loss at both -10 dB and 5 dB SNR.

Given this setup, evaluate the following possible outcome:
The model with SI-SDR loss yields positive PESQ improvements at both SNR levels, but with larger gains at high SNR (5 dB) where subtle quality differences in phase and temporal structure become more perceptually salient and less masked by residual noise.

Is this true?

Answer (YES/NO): NO